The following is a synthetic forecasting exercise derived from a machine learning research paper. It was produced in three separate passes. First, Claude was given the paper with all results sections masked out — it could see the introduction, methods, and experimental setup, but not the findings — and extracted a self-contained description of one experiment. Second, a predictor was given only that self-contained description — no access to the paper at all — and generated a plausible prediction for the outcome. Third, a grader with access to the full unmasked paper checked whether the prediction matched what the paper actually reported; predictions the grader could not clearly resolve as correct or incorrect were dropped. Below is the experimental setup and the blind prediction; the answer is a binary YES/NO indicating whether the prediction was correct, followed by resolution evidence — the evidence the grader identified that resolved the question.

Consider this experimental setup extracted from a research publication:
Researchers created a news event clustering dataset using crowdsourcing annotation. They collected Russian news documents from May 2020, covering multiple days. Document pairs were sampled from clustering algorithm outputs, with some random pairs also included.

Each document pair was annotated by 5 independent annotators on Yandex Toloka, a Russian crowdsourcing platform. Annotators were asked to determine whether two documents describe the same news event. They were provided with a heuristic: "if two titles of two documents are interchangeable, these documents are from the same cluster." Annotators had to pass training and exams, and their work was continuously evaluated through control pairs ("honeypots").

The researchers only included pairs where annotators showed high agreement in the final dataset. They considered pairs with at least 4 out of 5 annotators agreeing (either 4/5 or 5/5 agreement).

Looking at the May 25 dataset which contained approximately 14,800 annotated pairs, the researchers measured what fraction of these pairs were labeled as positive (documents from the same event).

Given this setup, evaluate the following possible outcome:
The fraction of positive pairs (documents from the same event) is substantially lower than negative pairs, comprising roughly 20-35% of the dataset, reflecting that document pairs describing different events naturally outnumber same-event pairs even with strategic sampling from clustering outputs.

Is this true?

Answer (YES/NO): NO